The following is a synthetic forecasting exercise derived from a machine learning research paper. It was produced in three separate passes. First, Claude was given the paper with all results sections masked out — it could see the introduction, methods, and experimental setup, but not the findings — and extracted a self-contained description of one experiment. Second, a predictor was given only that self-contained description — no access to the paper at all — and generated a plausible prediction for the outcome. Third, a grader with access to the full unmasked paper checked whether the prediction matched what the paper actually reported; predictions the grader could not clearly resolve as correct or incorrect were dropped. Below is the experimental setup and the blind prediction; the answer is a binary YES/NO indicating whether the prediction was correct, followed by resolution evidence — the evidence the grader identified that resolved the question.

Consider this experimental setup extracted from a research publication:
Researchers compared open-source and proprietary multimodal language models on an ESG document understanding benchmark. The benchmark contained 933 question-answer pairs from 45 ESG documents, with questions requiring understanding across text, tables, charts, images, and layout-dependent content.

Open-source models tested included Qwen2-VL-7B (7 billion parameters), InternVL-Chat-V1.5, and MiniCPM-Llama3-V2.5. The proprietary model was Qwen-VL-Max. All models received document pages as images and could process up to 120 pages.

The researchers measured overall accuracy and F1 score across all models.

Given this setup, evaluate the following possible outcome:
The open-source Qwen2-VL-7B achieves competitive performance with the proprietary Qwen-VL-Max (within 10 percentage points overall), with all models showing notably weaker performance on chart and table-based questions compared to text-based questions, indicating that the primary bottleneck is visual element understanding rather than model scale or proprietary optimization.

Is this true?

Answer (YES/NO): NO